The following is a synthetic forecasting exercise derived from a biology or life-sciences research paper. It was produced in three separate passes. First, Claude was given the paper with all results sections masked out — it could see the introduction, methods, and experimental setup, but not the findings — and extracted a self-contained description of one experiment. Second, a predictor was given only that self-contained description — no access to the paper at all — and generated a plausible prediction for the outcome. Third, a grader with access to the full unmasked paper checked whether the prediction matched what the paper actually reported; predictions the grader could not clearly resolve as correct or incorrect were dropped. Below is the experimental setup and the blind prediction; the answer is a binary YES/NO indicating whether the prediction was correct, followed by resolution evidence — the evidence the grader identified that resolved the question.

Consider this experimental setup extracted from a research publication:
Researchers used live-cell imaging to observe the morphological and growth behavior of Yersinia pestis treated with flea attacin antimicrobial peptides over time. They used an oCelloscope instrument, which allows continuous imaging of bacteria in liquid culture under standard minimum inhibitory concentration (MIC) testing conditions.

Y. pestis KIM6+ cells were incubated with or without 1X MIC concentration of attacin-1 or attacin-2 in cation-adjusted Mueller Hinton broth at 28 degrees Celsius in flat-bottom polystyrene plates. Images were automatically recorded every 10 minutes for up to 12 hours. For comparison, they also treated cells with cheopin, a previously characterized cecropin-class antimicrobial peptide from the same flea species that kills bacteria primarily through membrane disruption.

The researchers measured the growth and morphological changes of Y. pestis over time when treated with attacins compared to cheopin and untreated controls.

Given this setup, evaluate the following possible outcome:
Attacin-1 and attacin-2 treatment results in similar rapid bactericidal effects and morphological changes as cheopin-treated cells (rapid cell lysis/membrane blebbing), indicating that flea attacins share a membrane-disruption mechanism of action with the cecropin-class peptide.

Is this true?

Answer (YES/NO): NO